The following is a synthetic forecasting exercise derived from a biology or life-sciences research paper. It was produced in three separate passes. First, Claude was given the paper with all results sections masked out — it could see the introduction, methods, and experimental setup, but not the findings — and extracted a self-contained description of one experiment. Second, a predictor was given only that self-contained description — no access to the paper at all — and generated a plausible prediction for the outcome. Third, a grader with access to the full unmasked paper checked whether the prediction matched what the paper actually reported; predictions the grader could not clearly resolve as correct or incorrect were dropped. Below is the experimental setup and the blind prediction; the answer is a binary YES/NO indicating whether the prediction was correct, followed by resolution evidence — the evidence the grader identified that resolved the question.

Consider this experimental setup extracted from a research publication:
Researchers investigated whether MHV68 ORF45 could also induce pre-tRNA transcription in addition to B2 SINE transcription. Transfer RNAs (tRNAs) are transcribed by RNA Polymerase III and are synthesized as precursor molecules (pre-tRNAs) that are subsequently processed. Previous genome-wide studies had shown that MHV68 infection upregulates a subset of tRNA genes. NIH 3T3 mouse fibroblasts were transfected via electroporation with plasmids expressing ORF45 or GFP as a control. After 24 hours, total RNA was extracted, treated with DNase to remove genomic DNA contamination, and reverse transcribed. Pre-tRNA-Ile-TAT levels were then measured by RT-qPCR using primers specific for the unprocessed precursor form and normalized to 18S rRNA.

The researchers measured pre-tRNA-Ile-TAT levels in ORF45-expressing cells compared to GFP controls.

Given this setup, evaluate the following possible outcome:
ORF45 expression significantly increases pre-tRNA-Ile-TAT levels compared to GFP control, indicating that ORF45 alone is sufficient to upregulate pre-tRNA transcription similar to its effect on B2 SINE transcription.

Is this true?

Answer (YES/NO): YES